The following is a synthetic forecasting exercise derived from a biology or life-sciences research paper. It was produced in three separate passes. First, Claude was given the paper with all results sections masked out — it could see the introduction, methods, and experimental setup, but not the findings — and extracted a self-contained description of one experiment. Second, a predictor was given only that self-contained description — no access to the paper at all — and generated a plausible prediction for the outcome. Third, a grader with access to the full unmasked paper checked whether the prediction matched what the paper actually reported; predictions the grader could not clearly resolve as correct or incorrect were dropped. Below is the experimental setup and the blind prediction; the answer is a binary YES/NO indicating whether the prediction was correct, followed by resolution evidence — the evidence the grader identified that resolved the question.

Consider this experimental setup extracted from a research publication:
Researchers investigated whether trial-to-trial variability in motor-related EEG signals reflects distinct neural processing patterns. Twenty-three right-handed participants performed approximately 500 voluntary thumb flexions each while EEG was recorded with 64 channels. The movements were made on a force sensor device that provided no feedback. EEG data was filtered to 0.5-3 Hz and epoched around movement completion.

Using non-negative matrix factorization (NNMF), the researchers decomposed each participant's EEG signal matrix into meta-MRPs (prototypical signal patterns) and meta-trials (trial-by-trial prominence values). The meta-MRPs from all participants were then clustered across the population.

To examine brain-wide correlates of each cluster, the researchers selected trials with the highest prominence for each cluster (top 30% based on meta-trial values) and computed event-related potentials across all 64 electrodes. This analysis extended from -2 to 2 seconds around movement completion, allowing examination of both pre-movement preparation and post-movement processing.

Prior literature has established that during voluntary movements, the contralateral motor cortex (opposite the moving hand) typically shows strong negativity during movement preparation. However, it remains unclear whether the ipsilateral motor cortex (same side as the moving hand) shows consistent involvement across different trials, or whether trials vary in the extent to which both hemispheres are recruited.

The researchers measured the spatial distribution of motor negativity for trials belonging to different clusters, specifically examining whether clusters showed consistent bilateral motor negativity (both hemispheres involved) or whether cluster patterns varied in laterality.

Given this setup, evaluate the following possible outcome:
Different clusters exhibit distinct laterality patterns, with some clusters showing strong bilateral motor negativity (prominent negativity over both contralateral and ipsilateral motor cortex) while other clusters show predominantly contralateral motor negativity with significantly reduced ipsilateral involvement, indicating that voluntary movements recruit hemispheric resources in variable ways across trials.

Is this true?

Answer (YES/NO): YES